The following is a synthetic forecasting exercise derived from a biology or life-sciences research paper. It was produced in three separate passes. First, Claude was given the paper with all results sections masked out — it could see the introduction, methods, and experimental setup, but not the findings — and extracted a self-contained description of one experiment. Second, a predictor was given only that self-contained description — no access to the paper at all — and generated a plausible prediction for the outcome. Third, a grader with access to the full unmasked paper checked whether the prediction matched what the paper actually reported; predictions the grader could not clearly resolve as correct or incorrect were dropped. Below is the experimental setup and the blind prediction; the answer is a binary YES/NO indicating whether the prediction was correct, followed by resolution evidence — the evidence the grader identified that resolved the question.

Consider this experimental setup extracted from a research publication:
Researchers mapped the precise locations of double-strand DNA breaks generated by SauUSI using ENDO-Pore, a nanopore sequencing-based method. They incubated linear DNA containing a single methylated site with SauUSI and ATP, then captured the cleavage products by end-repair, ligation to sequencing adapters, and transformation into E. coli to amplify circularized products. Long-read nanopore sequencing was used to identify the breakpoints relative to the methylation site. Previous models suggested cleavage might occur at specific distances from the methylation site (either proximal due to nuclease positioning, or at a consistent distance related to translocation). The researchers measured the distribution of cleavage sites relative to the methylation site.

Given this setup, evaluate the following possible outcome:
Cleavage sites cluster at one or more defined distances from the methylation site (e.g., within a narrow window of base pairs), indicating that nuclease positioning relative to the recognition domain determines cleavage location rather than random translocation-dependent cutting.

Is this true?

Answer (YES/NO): NO